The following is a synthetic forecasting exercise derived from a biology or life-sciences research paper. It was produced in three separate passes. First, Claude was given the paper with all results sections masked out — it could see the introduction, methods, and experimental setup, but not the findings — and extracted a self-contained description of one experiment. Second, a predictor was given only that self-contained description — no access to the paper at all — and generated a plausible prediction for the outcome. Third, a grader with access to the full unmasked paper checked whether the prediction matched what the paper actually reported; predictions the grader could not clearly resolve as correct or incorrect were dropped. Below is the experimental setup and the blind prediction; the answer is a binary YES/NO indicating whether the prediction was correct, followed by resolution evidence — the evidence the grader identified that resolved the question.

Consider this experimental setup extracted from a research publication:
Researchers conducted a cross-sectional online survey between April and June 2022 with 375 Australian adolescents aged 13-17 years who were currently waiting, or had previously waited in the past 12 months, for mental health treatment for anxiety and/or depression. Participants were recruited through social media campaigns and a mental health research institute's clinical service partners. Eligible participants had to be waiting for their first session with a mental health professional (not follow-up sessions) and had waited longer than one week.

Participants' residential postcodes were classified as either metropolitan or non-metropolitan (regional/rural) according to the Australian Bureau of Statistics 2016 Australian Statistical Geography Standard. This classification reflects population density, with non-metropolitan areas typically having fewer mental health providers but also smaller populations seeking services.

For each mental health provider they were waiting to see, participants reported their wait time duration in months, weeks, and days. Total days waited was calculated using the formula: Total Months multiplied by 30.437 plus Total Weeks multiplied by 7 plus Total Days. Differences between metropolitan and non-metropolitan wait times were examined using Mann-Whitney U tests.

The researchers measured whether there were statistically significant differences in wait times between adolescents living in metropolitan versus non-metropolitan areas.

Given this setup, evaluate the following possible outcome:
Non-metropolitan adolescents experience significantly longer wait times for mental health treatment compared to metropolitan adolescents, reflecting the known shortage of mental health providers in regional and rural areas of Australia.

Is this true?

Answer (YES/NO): NO